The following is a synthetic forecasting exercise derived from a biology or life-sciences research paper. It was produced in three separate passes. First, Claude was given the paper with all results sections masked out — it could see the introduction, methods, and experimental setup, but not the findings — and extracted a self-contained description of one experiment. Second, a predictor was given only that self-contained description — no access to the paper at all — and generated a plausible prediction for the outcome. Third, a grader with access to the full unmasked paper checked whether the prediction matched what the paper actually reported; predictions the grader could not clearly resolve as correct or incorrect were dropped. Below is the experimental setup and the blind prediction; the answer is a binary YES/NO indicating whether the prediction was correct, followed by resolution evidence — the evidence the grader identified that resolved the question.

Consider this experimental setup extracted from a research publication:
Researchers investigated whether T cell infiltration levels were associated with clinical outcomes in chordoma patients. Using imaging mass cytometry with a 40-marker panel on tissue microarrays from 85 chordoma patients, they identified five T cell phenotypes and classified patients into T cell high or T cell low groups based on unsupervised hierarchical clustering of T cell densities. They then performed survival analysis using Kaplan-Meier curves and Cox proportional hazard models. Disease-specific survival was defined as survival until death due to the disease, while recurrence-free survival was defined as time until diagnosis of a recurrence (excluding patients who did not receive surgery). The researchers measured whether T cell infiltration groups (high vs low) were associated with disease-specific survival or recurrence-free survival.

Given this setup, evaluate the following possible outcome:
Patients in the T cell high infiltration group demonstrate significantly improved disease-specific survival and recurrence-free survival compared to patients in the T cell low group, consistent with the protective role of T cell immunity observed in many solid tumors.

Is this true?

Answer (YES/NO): NO